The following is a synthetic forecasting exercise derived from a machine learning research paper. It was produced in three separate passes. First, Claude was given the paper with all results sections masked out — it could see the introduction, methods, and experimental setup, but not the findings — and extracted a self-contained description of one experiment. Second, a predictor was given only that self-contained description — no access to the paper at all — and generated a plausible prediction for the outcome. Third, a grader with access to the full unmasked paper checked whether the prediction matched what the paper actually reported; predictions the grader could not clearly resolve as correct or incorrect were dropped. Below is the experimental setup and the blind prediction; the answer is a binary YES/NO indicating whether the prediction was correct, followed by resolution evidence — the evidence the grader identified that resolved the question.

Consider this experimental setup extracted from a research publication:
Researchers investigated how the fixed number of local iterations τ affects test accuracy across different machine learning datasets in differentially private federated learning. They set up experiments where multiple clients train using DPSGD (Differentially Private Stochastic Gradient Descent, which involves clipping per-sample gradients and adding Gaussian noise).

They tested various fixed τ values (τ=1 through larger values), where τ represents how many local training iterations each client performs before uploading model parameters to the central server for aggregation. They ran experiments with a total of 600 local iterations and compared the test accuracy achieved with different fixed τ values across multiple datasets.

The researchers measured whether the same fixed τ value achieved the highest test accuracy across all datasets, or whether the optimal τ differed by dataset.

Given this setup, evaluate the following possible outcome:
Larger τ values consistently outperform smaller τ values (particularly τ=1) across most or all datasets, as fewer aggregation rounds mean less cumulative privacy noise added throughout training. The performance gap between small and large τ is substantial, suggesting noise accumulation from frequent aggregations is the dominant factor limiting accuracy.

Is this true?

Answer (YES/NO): NO